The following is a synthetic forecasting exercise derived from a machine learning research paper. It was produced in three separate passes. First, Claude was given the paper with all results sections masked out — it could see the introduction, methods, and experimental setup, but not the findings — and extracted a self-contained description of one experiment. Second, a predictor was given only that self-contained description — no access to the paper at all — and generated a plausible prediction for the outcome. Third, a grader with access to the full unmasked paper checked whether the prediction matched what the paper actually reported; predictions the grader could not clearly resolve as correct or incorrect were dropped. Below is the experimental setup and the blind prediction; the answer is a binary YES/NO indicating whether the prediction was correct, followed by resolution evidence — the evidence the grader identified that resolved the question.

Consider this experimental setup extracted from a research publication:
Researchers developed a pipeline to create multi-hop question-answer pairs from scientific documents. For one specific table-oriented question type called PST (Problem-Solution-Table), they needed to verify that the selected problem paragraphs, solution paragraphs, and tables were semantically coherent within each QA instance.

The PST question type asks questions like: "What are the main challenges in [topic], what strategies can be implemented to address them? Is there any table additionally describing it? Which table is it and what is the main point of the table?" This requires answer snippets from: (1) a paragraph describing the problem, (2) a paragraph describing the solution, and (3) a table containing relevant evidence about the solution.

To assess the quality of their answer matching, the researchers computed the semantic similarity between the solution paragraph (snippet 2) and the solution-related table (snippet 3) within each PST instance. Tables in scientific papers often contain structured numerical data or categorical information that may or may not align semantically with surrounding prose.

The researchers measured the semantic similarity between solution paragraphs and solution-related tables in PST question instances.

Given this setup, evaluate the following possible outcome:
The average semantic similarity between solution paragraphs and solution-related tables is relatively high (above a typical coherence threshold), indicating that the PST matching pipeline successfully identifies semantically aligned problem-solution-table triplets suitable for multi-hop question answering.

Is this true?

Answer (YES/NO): YES